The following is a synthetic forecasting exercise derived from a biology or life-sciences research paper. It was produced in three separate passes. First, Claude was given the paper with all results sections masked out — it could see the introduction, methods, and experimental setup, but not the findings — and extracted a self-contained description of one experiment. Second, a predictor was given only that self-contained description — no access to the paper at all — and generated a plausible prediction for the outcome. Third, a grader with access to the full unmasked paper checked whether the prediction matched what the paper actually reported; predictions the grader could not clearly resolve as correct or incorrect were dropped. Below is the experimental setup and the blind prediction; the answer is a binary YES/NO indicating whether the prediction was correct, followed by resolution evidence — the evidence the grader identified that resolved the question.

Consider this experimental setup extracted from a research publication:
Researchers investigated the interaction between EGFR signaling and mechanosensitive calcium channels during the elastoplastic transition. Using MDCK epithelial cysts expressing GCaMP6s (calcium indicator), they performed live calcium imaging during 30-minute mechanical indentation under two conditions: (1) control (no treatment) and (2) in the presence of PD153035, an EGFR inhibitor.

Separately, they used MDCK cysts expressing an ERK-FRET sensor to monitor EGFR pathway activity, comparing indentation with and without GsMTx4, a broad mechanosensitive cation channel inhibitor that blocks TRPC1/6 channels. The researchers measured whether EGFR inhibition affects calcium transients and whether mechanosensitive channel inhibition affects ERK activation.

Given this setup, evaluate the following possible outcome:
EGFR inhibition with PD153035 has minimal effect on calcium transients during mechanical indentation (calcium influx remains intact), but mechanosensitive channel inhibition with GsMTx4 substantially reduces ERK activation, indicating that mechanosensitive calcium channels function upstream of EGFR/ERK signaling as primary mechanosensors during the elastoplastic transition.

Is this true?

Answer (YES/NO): NO